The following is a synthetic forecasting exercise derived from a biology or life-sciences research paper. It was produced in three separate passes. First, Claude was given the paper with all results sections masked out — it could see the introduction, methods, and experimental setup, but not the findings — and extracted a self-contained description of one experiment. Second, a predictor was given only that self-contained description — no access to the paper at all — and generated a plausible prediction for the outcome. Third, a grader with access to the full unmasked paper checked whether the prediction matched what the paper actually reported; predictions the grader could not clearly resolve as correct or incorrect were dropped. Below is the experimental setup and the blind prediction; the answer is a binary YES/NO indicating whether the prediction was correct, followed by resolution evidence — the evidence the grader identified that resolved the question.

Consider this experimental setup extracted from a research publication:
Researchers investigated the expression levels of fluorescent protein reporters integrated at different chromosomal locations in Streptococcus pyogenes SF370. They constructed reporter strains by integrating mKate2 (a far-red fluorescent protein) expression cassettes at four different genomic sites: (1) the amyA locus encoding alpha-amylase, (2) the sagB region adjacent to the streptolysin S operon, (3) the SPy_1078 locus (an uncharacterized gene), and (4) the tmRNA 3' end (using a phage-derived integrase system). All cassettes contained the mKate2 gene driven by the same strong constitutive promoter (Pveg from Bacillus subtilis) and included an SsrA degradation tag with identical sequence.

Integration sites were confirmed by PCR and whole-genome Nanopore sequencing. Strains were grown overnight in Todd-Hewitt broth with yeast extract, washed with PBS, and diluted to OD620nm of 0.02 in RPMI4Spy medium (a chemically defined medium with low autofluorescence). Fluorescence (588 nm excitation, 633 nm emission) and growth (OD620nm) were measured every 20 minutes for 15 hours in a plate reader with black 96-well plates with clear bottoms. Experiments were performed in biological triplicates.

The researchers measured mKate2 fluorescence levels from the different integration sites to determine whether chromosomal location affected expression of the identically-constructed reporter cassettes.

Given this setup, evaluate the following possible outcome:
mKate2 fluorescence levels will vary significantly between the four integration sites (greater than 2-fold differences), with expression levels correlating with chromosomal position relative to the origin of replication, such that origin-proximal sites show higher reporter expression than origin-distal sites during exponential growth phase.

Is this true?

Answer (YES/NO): NO